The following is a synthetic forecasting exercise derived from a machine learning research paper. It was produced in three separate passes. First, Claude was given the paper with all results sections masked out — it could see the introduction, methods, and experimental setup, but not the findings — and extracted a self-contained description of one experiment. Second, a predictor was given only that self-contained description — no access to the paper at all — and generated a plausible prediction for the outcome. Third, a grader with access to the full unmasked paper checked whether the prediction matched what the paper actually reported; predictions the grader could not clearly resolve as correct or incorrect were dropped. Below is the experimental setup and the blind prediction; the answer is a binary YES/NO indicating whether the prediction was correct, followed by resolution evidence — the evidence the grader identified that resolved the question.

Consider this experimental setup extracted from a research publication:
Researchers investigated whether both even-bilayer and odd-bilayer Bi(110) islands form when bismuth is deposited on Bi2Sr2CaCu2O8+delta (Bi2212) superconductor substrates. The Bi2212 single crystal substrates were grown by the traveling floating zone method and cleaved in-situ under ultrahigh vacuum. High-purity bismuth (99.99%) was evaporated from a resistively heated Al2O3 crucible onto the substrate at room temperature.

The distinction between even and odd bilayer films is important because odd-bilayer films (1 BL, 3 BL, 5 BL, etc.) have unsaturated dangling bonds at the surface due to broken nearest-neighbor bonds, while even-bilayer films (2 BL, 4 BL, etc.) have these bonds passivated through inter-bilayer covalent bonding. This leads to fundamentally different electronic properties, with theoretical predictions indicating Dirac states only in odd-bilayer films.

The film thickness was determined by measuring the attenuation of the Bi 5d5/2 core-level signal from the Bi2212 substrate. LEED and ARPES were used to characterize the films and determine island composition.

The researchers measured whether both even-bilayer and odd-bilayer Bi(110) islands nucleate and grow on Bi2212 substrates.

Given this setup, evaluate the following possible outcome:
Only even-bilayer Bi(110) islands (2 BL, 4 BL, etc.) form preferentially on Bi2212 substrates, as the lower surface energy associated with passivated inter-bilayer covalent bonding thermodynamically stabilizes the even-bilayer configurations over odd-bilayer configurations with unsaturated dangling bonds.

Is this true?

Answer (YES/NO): NO